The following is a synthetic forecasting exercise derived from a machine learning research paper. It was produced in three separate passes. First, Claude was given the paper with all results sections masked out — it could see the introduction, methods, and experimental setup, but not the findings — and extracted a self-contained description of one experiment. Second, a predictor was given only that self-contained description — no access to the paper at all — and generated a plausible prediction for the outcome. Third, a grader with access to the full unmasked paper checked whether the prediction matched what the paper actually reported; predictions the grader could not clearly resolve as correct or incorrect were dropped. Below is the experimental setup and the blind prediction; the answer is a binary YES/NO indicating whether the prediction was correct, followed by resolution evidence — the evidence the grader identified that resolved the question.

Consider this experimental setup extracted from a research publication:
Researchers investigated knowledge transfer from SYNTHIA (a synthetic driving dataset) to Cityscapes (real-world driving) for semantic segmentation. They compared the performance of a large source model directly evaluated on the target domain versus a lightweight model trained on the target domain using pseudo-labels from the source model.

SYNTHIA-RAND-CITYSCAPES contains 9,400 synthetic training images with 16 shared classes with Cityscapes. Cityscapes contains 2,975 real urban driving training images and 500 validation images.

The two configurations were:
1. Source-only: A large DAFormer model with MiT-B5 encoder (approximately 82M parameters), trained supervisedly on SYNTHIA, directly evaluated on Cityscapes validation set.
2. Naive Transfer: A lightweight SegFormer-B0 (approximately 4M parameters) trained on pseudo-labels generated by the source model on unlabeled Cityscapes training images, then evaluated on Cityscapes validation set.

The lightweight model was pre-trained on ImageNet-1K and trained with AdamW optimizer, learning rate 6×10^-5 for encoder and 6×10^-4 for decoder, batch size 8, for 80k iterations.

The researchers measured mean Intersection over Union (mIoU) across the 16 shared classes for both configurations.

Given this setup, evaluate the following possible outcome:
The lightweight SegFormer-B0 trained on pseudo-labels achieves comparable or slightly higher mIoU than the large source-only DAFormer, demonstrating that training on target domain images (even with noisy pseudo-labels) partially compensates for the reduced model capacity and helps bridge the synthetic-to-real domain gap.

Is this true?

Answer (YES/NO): YES